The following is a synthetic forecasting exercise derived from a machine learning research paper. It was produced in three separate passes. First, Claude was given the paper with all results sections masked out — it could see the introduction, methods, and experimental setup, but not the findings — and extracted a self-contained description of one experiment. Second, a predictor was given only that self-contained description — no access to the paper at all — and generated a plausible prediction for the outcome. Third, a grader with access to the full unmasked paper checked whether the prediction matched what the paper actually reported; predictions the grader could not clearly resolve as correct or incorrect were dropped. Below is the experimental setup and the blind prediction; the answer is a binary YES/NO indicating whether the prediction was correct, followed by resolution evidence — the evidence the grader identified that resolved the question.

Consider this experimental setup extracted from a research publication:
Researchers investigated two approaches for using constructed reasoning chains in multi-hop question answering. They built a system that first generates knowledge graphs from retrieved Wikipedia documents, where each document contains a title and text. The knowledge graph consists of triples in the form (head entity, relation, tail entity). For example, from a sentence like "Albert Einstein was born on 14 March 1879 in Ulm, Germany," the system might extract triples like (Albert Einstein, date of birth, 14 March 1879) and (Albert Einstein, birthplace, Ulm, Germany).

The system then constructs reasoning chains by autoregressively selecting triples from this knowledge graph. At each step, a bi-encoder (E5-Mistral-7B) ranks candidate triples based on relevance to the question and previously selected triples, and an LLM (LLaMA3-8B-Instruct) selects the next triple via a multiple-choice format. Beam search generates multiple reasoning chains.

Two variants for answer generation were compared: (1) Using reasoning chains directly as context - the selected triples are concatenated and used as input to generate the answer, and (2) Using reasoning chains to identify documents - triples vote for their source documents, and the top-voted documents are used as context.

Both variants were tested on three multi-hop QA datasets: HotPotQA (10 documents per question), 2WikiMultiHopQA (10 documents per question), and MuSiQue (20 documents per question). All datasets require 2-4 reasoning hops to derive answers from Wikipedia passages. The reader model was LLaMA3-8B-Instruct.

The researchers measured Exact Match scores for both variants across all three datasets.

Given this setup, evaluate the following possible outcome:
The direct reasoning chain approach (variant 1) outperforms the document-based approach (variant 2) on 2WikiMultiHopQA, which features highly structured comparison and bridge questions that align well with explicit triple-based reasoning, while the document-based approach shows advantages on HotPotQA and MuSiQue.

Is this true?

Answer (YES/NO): NO